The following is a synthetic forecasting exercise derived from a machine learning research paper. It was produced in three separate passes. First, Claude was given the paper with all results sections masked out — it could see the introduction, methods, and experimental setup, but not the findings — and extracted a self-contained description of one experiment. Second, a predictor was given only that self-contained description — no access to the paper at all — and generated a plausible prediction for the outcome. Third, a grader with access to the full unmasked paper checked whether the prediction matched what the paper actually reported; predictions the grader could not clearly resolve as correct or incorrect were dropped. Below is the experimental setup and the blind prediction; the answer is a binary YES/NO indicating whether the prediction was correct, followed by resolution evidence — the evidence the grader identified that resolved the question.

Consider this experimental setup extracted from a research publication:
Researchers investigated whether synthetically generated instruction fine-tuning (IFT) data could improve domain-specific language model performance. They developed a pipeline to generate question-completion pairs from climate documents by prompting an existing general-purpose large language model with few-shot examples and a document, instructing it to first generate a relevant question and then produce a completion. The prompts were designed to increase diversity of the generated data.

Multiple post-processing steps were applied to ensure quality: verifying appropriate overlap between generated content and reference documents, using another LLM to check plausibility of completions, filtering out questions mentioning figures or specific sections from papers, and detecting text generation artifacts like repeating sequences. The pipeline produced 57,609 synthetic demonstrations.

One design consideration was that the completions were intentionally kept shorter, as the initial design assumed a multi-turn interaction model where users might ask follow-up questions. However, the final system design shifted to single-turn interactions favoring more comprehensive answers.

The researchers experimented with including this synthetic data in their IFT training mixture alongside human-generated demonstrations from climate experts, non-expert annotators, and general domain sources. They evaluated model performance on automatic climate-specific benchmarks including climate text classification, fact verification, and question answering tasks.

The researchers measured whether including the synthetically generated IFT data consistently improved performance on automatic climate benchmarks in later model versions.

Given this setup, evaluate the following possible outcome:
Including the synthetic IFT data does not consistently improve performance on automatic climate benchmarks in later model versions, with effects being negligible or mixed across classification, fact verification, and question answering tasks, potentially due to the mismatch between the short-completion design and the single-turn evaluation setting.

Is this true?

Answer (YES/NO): YES